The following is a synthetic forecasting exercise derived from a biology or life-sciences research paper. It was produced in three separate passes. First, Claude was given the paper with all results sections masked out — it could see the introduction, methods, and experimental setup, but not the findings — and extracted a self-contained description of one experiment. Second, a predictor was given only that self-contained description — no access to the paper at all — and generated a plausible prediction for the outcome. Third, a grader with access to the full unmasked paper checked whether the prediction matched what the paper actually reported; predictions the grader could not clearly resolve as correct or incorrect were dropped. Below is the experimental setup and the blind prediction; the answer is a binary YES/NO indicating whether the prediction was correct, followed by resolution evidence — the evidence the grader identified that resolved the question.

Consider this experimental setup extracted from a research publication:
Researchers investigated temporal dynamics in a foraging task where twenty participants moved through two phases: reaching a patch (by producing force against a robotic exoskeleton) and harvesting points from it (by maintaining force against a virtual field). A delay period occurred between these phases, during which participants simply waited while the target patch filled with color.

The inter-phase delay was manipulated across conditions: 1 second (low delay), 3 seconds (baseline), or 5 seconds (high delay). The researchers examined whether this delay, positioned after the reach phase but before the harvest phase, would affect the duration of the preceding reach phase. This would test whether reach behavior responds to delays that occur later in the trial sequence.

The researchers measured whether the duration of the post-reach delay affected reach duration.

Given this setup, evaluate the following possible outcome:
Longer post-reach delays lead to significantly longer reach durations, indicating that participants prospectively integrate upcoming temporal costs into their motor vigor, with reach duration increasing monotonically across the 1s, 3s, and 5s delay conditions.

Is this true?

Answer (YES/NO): NO